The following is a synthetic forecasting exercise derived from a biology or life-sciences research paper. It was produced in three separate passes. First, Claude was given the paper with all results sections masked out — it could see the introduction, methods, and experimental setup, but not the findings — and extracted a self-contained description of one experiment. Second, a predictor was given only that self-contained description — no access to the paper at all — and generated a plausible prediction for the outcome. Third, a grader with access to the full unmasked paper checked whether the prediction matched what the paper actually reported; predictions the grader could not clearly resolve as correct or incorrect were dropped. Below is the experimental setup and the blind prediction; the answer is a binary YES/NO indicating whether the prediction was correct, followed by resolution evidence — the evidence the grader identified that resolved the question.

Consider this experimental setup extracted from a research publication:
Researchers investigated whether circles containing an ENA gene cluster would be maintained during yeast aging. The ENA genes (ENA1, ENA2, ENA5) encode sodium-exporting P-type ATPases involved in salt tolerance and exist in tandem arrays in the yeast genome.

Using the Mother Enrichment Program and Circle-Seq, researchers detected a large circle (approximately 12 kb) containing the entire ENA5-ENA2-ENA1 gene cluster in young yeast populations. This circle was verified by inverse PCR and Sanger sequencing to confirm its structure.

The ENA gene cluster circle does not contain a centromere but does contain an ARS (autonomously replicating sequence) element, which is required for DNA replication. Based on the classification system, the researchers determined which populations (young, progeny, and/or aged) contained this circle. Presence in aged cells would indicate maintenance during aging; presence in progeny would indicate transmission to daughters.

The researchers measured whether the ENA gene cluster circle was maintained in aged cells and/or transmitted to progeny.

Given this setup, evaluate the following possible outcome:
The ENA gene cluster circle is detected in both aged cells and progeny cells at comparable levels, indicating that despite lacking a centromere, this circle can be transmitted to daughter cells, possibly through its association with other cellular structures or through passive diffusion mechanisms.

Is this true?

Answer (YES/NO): NO